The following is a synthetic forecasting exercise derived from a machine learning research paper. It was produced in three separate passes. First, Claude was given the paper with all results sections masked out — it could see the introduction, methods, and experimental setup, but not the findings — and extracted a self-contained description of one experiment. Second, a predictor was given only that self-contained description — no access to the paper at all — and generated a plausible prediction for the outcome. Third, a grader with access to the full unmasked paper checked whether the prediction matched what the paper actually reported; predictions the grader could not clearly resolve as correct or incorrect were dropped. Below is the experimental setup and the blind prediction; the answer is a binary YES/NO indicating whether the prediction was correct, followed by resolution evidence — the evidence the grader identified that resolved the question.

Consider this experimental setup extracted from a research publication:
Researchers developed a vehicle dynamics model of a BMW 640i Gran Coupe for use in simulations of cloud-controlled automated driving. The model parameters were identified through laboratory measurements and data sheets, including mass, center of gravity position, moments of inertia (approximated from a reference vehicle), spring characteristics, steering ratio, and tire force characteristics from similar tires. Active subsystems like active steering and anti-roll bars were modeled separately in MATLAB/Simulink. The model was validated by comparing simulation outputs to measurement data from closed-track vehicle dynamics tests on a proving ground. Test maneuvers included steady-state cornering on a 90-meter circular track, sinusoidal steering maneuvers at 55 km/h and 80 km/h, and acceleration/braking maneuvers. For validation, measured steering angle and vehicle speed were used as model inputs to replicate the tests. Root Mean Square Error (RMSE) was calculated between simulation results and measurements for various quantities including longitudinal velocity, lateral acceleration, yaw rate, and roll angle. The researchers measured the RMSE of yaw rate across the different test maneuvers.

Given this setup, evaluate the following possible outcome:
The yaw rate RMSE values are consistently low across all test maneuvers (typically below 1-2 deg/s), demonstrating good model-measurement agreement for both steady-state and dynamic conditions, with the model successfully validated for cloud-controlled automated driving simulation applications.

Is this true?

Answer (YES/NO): NO